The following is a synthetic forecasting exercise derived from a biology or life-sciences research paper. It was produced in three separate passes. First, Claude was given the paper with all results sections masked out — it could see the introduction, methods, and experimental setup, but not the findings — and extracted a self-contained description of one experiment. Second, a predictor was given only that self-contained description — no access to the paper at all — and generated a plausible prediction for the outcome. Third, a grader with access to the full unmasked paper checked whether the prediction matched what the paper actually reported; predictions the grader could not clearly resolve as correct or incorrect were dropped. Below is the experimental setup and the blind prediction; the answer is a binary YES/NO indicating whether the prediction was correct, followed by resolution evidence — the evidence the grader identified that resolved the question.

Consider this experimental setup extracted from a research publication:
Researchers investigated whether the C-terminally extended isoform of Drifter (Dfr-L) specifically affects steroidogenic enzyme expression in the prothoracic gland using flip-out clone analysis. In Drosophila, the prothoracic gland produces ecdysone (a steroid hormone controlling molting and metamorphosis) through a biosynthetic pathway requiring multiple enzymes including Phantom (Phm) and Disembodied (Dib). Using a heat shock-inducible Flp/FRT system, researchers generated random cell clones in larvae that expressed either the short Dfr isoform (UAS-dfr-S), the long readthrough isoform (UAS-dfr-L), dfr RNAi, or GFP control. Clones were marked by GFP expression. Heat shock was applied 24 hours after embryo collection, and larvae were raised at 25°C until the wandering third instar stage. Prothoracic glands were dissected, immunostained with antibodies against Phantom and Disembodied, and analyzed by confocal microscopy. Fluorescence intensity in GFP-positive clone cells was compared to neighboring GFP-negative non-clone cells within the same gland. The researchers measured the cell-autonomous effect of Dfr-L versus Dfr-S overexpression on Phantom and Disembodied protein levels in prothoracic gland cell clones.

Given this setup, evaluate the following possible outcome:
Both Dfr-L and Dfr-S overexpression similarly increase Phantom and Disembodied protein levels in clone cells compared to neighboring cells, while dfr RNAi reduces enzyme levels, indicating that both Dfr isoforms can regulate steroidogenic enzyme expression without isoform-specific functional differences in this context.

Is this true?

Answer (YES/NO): NO